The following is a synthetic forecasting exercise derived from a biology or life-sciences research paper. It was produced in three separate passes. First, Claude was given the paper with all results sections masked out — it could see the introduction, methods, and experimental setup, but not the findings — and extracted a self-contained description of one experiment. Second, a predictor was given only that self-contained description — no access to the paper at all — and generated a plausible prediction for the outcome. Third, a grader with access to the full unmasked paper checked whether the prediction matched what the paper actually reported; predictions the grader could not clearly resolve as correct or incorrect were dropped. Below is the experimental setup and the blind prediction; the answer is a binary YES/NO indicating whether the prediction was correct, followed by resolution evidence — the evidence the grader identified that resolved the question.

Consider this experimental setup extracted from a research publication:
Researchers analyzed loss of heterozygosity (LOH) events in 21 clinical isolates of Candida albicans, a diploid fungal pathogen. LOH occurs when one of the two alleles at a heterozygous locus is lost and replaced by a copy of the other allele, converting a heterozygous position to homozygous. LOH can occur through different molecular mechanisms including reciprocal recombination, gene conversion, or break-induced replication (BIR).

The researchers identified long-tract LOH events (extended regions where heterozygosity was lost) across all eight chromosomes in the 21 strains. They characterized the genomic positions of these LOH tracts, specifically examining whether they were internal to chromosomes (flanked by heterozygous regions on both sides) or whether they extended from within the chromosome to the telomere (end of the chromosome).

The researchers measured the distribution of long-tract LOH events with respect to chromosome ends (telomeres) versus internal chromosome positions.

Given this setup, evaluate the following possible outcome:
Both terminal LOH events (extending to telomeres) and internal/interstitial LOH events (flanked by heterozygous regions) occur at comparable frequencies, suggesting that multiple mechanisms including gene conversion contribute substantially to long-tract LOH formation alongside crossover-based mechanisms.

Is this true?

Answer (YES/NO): NO